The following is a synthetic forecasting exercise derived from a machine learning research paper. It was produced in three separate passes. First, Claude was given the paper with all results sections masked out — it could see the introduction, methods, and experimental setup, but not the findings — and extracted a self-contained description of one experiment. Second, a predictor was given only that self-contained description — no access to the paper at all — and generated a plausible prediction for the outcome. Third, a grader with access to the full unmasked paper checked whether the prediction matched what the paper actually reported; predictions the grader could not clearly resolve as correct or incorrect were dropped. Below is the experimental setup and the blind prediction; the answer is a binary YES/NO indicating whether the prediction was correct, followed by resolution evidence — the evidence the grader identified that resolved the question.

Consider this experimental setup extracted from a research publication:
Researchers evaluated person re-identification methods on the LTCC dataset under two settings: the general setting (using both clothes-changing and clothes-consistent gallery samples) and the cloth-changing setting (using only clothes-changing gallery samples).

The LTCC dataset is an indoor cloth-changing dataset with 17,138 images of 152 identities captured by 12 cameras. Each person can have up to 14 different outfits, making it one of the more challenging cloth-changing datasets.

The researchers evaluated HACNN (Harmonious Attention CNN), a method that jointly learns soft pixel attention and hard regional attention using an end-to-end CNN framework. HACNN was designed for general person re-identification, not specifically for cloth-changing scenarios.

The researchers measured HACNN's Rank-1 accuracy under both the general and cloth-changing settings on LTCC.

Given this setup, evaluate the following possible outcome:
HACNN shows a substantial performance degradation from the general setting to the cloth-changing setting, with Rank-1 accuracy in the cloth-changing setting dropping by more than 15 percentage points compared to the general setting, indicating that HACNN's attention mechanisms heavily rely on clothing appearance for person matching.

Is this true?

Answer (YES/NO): YES